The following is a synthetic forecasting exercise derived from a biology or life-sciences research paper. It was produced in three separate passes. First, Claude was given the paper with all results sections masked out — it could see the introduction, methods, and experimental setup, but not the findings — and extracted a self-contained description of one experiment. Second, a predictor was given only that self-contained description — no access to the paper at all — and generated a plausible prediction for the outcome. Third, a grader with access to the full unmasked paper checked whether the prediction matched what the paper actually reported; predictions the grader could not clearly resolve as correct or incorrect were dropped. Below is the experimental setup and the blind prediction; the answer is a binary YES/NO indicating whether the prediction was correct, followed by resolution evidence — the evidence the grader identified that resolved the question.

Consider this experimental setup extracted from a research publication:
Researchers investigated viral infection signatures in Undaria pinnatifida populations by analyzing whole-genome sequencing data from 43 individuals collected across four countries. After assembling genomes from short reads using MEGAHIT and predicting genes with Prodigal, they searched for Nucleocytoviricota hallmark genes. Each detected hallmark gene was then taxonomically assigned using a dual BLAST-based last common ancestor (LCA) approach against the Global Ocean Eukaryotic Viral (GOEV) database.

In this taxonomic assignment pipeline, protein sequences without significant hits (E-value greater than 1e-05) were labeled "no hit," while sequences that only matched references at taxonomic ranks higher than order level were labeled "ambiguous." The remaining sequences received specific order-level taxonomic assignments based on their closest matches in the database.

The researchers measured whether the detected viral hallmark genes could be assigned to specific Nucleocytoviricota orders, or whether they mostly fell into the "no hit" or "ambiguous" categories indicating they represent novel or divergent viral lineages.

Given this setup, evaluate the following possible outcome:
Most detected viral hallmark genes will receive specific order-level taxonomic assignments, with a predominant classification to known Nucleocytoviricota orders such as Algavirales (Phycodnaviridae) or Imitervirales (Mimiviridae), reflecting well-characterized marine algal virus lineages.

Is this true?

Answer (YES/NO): NO